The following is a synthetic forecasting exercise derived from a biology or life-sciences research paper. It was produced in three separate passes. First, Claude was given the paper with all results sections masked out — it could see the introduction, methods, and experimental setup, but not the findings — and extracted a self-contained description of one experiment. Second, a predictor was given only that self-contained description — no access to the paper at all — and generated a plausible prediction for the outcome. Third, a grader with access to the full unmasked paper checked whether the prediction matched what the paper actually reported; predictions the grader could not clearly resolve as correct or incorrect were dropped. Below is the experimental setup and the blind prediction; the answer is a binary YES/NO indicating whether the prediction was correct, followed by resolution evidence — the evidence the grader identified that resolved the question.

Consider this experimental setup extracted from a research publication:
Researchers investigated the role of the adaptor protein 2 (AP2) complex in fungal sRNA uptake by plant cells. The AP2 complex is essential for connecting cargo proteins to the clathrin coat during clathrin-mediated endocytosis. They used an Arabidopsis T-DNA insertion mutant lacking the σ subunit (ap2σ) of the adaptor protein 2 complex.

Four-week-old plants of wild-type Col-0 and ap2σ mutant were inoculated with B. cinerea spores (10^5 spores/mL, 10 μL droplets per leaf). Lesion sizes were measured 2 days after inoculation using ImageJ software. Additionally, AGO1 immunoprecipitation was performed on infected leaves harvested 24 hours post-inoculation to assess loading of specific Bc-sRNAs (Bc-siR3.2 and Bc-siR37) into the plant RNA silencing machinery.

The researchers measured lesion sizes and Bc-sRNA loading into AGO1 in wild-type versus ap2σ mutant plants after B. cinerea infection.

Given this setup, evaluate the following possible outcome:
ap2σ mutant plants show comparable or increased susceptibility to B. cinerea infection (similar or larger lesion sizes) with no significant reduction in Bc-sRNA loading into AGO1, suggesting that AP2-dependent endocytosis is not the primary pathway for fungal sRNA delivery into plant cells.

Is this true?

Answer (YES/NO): NO